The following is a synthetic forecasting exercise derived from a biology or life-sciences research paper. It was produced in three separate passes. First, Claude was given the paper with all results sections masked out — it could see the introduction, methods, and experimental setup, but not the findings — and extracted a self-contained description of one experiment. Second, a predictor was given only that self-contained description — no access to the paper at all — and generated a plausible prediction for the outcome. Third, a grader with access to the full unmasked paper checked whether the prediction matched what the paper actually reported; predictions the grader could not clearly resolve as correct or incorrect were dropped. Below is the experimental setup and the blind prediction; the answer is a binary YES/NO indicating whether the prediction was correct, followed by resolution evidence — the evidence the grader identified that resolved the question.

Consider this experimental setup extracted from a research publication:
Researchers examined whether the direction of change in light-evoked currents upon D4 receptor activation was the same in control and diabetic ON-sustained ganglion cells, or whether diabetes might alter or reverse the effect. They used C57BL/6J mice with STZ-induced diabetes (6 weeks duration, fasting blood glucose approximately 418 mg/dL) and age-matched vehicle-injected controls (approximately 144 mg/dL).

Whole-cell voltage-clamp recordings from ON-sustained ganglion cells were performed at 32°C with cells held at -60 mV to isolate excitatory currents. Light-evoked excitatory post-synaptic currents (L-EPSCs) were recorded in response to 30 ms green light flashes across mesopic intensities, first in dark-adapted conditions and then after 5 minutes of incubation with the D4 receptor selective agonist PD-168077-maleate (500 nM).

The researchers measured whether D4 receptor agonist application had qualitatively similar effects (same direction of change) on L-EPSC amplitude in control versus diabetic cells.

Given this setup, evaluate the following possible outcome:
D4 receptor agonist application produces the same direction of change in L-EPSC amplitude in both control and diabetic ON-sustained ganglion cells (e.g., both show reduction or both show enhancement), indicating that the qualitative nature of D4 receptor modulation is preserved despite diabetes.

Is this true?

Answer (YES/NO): YES